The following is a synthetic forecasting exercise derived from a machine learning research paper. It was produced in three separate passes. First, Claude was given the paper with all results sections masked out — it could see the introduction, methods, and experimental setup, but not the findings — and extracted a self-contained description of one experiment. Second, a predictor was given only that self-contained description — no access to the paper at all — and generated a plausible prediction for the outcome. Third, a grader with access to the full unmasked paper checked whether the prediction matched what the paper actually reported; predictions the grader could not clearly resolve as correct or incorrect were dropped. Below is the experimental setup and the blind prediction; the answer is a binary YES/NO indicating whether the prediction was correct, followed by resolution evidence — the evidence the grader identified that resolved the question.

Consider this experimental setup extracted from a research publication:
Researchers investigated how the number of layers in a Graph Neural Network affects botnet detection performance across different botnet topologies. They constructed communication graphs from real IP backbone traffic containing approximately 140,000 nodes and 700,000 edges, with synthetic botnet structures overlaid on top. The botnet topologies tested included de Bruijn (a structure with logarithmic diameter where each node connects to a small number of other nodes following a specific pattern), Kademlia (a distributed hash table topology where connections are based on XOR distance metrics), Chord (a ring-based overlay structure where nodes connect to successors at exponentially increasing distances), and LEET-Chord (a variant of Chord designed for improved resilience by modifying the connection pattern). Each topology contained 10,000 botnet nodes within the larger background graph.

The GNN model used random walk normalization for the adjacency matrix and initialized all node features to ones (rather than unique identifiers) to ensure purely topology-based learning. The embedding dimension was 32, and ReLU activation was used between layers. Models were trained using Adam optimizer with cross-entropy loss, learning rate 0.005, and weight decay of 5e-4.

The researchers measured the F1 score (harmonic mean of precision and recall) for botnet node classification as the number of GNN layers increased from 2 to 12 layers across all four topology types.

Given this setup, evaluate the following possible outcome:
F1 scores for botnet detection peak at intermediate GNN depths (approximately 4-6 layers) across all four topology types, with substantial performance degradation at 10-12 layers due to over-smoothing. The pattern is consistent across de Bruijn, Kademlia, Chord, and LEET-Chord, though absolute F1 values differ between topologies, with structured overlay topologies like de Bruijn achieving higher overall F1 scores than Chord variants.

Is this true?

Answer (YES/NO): NO